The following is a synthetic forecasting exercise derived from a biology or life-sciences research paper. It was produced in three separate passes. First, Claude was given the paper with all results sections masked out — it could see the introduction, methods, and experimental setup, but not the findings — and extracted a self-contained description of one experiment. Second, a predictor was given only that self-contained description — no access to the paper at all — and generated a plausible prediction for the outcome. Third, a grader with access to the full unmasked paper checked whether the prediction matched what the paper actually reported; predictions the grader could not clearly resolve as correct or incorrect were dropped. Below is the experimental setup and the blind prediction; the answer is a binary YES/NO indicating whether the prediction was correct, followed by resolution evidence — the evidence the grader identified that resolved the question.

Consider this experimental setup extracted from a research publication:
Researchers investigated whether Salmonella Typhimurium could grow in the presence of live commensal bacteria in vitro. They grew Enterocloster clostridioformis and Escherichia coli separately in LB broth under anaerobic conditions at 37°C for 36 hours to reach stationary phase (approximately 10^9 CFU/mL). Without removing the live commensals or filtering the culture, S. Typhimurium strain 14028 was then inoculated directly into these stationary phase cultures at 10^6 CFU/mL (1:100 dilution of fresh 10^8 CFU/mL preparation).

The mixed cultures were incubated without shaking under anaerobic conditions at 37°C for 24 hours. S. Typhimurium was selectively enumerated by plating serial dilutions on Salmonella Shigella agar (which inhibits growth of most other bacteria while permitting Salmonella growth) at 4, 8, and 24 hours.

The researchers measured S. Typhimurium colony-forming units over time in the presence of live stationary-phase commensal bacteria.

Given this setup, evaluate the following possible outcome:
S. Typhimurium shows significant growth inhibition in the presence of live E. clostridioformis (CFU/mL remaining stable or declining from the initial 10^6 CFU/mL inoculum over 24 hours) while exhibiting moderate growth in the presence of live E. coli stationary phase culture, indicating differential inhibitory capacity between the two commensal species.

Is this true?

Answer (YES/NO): NO